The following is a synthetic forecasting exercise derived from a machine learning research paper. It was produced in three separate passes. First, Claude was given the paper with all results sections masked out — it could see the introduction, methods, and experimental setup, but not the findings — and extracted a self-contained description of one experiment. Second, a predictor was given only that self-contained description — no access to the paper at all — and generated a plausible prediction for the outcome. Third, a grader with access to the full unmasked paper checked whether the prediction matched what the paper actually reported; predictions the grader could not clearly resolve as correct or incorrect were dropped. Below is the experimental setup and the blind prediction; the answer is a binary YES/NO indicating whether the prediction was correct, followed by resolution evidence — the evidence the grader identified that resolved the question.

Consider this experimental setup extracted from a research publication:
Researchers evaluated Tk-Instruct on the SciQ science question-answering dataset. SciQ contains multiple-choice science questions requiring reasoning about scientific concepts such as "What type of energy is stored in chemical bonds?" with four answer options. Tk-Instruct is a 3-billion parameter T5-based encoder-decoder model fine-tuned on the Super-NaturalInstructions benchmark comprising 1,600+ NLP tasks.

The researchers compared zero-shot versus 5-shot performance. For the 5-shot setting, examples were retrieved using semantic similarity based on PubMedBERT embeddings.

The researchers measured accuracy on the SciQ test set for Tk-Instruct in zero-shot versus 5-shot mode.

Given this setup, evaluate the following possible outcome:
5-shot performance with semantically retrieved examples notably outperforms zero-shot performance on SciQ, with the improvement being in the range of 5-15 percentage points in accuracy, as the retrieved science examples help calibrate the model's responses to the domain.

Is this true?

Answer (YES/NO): NO